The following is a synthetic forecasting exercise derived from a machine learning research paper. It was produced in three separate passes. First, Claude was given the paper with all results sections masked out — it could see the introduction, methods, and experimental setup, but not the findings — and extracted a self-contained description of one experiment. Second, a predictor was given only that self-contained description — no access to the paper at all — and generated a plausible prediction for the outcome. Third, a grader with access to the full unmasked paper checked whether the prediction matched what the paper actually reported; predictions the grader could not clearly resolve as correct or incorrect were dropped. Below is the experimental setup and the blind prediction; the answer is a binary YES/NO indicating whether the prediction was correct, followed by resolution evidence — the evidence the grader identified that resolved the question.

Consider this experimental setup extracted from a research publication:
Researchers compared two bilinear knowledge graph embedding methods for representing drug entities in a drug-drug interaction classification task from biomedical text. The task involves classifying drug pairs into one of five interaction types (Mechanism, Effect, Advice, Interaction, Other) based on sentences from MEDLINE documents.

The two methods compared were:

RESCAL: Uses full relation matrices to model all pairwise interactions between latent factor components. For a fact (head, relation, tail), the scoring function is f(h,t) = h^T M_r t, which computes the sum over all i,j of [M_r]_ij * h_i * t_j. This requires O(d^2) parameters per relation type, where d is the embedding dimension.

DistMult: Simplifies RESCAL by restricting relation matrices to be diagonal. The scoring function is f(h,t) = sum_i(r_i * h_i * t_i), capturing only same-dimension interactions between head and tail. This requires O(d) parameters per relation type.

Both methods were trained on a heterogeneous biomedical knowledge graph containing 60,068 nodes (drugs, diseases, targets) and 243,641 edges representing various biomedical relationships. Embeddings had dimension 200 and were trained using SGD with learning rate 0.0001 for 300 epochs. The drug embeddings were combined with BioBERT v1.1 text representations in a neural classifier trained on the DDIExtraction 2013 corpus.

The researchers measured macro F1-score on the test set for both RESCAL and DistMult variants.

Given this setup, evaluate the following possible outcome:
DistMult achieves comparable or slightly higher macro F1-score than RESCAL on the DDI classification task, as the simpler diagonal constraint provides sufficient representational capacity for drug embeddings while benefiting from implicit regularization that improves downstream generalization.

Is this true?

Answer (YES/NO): YES